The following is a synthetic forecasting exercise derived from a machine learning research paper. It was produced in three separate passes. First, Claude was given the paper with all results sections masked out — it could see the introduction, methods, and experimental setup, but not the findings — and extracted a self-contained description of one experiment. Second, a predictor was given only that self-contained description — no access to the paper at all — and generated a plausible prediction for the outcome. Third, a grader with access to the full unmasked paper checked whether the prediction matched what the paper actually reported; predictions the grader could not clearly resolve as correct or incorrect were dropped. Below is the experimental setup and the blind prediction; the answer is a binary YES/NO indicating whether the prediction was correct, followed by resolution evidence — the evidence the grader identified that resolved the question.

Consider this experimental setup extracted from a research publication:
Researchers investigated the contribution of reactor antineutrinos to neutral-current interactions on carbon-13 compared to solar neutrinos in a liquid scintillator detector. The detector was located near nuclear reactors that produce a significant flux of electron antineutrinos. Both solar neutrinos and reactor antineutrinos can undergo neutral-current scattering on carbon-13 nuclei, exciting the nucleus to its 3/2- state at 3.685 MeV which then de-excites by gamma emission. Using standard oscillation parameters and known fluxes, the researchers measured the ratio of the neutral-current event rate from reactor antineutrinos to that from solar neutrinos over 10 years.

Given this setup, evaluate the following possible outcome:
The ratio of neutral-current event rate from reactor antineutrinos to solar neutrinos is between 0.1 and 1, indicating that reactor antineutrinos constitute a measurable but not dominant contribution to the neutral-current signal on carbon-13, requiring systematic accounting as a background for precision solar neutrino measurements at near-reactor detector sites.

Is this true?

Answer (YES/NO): NO